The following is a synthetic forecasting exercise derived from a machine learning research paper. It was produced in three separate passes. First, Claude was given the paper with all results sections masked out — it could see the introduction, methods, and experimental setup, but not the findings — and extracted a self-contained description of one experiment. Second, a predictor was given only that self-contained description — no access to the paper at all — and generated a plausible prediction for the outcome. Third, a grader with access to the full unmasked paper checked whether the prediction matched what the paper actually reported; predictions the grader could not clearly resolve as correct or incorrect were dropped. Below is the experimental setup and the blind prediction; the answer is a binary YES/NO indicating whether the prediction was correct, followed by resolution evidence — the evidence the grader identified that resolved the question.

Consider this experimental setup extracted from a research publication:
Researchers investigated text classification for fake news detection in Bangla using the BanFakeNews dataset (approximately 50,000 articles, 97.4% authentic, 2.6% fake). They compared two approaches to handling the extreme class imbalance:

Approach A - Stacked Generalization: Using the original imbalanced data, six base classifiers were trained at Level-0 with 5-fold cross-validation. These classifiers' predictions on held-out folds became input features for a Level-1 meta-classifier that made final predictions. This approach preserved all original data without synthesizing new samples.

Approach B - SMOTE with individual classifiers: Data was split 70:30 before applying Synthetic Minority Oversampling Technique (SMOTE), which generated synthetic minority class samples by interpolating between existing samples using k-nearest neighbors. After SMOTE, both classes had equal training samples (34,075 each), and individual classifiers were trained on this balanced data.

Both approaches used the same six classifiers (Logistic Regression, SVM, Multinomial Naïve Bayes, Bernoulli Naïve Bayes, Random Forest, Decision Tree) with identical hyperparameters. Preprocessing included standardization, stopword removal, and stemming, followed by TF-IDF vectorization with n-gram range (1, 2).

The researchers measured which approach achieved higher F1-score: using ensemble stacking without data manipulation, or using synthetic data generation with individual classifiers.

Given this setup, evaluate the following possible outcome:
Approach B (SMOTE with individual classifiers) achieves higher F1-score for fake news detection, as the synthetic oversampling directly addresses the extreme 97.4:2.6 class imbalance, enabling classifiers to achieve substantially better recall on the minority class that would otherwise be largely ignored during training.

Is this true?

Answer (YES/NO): YES